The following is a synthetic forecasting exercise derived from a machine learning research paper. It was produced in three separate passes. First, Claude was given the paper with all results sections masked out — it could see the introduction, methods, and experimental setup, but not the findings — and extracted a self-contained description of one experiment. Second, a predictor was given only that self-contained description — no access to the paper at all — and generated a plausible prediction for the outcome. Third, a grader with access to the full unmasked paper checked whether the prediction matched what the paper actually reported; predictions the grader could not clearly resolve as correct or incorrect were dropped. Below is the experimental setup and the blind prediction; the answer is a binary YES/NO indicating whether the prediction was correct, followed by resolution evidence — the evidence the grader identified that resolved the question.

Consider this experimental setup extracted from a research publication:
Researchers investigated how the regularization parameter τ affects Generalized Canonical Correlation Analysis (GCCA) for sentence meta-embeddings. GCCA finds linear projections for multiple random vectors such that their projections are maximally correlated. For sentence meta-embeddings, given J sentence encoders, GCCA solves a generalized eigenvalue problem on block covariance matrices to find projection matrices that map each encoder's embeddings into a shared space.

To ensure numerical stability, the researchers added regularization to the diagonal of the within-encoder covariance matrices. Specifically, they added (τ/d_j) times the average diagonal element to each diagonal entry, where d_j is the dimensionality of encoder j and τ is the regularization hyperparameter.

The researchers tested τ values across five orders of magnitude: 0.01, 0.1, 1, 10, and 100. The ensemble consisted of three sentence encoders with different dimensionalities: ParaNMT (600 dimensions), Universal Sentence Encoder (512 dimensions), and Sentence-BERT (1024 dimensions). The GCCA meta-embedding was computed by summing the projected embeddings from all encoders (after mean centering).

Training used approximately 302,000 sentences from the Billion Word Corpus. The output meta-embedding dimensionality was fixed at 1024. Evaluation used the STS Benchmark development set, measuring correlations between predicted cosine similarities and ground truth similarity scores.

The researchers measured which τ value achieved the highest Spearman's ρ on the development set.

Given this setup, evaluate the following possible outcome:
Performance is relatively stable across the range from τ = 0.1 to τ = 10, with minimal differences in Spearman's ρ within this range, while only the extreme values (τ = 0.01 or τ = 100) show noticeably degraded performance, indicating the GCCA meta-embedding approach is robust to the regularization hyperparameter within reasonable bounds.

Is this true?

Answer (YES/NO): NO